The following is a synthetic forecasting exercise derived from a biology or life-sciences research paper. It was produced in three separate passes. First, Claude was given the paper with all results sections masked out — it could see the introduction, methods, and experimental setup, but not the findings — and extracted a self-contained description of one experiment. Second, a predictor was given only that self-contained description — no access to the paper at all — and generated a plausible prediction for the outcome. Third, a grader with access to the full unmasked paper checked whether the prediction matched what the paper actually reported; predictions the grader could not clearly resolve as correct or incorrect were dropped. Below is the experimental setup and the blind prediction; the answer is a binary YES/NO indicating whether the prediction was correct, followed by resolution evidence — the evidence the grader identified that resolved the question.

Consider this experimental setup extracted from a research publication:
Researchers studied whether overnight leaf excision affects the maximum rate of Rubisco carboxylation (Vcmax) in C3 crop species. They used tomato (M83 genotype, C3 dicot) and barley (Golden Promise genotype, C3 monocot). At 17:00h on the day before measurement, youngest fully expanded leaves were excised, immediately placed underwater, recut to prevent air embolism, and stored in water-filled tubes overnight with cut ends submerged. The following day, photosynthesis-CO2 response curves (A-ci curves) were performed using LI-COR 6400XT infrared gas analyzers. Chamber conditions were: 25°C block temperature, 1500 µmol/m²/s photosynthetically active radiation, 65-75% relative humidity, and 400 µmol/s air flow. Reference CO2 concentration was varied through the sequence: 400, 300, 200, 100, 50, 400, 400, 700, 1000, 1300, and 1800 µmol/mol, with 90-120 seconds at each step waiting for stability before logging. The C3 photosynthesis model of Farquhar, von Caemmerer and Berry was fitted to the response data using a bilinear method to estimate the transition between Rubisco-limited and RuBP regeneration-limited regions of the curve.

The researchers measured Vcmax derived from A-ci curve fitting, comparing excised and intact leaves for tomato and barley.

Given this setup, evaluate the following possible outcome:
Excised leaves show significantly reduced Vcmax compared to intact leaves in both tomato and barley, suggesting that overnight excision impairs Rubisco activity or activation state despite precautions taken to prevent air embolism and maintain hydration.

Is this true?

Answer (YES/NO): NO